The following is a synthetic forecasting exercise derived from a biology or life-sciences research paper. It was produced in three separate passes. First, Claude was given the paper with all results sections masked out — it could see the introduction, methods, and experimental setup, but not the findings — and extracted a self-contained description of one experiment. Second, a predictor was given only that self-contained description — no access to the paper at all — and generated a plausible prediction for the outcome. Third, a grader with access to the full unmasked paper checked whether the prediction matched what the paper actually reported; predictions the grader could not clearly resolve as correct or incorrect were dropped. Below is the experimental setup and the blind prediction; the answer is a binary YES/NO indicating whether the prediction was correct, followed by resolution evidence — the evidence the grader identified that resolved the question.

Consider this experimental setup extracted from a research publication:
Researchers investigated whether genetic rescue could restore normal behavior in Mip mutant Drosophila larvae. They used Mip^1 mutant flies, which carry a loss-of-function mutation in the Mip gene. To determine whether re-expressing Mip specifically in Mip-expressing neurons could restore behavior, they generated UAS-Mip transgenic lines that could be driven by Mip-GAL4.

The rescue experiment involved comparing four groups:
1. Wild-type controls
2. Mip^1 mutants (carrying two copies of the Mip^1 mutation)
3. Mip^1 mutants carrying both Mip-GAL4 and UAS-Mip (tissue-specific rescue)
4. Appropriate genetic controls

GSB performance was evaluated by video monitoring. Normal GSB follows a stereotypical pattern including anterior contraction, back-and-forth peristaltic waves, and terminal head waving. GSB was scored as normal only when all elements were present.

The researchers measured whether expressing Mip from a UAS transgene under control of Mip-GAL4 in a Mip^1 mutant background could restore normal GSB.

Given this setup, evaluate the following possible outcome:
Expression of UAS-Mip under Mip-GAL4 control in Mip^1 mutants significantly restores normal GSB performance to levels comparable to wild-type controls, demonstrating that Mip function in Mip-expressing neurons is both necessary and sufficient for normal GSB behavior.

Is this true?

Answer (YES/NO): NO